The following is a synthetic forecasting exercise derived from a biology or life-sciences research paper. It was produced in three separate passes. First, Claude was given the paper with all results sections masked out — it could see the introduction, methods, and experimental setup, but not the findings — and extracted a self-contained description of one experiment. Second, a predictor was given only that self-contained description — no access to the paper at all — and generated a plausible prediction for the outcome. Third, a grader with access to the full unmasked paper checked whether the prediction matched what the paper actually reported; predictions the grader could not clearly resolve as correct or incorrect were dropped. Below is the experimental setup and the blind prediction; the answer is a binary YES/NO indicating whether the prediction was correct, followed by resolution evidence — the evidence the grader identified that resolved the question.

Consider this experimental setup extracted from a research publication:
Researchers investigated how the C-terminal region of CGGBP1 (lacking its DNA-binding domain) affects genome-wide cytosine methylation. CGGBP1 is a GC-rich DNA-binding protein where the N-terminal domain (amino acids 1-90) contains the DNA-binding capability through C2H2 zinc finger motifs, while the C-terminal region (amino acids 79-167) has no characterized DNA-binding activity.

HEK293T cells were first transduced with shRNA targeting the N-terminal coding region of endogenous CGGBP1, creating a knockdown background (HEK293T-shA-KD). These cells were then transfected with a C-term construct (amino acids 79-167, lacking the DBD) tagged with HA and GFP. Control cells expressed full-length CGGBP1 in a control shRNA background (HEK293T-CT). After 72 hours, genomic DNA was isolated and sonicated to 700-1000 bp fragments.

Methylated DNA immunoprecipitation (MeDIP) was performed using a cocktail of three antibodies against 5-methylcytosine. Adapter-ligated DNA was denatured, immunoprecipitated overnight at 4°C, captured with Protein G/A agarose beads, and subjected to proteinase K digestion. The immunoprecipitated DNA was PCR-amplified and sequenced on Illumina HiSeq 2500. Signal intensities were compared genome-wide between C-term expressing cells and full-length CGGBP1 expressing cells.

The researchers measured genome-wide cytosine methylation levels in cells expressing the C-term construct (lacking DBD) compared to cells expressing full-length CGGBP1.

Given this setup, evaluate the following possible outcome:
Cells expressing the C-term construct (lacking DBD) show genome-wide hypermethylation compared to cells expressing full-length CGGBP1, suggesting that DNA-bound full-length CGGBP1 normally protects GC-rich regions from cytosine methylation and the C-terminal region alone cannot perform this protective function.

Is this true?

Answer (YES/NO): YES